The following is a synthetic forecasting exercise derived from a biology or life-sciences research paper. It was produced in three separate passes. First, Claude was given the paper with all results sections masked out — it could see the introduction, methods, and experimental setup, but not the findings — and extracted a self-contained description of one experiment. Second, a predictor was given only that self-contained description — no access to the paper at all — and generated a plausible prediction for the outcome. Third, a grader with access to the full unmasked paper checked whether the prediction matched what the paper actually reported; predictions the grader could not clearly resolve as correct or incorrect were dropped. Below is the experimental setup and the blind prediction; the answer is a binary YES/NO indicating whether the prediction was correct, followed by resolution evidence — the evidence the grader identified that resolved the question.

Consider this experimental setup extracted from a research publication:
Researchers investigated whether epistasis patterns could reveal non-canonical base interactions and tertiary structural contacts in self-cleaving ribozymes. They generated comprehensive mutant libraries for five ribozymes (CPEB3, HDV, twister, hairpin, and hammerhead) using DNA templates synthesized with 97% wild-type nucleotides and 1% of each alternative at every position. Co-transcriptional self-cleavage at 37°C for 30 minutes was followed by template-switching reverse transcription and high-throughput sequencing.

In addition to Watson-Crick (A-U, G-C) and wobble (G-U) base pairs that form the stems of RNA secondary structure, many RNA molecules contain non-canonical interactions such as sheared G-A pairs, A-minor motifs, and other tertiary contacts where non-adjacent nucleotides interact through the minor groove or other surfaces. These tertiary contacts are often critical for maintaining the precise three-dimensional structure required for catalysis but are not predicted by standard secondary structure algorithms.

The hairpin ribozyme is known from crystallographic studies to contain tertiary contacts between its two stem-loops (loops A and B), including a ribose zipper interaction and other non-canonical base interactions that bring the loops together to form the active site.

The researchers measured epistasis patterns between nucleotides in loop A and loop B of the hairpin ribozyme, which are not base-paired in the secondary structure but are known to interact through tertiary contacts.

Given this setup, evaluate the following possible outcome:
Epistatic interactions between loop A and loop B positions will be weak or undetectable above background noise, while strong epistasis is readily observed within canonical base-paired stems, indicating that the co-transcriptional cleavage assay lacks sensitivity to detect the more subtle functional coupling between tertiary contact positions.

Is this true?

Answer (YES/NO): NO